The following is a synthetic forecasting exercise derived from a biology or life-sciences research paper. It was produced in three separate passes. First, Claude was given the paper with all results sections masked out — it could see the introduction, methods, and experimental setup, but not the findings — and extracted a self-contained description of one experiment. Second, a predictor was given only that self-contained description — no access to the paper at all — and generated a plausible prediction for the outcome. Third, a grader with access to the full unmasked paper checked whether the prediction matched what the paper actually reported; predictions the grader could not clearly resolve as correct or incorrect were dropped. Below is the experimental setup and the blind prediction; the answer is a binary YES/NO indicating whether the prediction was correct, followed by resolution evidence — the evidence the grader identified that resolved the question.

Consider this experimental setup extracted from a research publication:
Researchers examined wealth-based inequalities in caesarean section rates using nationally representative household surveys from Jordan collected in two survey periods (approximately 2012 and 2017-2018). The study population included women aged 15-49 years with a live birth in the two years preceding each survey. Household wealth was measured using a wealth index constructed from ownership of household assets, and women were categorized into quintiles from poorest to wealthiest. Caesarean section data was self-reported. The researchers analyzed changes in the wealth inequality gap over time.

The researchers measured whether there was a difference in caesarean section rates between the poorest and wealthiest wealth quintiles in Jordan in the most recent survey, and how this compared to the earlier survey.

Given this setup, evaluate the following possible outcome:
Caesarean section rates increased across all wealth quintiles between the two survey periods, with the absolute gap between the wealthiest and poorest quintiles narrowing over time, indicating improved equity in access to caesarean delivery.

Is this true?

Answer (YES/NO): NO